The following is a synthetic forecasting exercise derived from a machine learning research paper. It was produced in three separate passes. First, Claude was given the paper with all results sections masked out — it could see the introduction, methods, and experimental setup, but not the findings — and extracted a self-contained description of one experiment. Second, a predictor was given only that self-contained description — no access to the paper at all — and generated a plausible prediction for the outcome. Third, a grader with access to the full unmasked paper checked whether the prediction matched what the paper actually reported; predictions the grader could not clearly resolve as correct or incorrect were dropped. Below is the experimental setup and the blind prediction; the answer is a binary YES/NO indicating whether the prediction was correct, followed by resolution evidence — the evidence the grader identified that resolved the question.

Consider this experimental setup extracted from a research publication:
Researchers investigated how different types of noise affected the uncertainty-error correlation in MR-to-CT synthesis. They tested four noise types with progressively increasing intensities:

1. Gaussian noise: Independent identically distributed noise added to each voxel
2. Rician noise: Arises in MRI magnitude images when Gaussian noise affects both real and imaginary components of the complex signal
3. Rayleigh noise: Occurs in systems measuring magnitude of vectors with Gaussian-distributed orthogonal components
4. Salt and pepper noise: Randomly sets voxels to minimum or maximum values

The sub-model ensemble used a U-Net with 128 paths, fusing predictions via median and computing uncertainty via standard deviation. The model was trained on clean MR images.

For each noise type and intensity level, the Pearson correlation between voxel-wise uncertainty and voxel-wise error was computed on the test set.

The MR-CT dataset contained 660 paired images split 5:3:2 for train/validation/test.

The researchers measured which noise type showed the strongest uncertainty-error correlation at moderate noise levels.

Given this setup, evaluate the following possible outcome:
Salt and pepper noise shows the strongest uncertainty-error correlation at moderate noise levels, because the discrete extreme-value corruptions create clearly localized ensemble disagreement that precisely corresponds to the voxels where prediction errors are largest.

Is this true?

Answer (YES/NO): NO